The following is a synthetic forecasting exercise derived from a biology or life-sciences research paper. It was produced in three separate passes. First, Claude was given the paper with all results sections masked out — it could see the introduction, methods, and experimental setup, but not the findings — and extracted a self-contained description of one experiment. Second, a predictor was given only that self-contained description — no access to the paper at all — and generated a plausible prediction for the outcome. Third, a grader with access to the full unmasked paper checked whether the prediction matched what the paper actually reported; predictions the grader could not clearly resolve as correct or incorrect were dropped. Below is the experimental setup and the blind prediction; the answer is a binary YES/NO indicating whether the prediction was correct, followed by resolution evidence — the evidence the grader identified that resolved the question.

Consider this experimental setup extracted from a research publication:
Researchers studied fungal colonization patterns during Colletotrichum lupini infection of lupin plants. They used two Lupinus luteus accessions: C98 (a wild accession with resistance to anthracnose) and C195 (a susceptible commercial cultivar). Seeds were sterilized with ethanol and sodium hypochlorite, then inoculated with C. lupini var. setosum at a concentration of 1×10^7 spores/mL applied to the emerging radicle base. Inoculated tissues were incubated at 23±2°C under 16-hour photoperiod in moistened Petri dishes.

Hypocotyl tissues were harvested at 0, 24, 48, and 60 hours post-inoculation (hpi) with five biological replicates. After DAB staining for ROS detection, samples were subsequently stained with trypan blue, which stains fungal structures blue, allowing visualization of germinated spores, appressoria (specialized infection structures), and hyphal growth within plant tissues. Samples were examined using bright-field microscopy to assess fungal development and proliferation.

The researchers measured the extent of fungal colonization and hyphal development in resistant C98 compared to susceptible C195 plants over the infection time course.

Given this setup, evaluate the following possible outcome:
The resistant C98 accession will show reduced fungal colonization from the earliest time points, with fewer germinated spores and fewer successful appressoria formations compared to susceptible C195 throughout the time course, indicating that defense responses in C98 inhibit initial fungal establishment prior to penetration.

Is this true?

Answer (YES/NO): NO